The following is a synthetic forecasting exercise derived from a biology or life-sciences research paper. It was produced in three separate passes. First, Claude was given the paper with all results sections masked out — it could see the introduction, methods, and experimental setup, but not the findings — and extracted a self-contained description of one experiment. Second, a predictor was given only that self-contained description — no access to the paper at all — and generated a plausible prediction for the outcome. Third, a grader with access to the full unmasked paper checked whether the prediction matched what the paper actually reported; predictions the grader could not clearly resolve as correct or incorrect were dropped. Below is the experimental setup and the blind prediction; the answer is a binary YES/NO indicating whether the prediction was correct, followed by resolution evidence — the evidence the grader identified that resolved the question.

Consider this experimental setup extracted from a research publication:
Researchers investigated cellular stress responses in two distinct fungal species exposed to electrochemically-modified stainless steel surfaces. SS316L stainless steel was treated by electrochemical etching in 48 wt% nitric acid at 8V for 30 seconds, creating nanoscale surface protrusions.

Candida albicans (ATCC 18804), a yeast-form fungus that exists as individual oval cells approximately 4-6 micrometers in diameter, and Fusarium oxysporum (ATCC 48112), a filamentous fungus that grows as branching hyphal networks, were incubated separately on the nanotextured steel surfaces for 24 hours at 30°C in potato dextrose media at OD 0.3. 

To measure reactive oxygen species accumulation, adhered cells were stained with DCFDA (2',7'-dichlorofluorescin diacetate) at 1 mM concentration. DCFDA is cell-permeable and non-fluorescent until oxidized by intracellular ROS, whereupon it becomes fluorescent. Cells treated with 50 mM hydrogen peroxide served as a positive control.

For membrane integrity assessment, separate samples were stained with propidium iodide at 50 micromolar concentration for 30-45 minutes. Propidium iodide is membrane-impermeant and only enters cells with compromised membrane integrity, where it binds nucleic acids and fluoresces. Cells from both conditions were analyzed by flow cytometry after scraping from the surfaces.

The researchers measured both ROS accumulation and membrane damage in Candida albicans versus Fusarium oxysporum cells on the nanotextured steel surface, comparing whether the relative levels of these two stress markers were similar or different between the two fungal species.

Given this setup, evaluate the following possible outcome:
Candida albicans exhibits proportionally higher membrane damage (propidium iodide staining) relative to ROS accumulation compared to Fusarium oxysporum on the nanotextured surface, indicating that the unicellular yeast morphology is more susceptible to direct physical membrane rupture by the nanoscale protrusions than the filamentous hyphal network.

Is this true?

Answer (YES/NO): NO